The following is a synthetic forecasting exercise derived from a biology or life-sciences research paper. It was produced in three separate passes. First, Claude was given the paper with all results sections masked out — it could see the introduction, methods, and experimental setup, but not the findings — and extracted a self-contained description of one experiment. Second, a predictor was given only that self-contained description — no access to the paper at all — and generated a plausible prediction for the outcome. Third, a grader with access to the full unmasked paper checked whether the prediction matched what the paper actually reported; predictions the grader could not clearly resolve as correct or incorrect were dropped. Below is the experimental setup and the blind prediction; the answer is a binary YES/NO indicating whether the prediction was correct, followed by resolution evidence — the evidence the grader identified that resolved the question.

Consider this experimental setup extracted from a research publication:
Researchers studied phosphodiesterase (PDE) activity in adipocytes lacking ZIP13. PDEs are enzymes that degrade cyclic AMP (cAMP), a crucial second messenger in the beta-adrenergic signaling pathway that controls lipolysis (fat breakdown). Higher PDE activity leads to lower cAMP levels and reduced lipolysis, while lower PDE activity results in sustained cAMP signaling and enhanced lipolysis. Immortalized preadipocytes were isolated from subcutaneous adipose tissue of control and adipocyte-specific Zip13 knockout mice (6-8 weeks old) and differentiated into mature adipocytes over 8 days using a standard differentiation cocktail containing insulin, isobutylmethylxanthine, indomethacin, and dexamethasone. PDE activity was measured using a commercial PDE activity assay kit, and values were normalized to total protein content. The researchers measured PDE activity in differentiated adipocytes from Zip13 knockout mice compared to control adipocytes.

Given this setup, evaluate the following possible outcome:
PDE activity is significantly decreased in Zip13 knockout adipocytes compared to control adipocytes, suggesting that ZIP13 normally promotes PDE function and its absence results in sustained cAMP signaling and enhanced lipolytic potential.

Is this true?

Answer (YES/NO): YES